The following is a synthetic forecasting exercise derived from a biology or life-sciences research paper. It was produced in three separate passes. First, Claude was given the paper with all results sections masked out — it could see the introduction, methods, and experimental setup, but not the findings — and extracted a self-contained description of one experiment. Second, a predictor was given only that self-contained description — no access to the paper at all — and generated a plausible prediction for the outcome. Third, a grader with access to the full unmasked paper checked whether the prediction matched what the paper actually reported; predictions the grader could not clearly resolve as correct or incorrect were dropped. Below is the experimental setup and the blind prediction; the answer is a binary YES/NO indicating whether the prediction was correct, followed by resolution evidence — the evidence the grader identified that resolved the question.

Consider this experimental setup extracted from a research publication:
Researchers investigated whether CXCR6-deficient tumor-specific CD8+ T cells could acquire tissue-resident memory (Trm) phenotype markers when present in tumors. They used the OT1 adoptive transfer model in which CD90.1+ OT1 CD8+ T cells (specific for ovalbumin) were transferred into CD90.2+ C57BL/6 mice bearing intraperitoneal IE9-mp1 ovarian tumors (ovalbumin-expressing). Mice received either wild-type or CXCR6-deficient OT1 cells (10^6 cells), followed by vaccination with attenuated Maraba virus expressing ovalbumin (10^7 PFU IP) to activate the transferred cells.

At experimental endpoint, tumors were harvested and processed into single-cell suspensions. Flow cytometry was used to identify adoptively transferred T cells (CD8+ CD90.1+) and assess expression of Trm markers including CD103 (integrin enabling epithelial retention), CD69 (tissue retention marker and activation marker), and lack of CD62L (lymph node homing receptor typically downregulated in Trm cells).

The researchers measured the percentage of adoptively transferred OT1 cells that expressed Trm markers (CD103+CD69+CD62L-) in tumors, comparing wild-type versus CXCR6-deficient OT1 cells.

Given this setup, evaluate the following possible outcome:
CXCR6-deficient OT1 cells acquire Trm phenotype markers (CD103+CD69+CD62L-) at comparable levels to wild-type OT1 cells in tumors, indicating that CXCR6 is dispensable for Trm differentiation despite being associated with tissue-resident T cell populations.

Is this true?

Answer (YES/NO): NO